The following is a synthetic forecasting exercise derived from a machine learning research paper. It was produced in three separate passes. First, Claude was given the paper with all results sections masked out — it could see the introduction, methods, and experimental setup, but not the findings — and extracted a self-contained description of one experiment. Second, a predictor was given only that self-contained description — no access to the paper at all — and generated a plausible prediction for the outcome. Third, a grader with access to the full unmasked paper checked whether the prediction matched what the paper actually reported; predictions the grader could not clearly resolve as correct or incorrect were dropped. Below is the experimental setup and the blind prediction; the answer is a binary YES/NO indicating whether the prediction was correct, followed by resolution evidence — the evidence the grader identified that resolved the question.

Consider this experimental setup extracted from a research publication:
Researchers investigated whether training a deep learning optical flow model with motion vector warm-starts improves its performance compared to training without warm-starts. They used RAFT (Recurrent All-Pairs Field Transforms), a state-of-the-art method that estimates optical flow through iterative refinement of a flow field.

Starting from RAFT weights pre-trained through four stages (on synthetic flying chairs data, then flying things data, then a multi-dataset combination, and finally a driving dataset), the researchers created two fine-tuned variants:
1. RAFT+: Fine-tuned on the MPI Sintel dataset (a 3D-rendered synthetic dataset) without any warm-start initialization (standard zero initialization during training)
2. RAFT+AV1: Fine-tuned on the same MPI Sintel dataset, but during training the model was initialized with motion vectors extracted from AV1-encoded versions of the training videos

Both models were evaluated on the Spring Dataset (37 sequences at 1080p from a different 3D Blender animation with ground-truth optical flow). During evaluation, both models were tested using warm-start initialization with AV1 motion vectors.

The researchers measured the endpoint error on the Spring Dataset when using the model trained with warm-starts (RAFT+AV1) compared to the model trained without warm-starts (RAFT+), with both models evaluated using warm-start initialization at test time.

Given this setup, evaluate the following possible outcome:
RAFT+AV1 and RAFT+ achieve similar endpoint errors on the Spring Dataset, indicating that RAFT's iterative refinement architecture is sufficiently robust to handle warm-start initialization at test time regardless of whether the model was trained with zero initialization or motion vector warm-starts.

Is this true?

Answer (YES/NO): YES